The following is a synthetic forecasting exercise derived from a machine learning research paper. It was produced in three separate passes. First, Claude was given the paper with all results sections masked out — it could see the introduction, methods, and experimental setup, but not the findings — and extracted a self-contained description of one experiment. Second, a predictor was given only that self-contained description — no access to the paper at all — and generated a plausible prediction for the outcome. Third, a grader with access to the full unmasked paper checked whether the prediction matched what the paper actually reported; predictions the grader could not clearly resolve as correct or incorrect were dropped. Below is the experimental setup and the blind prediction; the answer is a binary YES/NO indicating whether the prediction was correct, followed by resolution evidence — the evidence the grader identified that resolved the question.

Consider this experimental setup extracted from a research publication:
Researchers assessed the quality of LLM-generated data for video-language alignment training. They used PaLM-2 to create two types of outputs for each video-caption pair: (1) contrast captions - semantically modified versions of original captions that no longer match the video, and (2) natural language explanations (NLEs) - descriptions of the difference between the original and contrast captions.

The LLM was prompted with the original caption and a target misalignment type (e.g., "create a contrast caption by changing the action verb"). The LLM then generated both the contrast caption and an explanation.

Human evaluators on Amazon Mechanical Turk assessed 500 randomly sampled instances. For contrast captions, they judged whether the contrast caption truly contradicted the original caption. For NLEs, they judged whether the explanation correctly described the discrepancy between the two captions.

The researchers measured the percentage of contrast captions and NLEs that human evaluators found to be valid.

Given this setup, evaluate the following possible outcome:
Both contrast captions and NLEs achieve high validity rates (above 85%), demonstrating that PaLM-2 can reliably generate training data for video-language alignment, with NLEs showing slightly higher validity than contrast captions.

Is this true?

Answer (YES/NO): NO